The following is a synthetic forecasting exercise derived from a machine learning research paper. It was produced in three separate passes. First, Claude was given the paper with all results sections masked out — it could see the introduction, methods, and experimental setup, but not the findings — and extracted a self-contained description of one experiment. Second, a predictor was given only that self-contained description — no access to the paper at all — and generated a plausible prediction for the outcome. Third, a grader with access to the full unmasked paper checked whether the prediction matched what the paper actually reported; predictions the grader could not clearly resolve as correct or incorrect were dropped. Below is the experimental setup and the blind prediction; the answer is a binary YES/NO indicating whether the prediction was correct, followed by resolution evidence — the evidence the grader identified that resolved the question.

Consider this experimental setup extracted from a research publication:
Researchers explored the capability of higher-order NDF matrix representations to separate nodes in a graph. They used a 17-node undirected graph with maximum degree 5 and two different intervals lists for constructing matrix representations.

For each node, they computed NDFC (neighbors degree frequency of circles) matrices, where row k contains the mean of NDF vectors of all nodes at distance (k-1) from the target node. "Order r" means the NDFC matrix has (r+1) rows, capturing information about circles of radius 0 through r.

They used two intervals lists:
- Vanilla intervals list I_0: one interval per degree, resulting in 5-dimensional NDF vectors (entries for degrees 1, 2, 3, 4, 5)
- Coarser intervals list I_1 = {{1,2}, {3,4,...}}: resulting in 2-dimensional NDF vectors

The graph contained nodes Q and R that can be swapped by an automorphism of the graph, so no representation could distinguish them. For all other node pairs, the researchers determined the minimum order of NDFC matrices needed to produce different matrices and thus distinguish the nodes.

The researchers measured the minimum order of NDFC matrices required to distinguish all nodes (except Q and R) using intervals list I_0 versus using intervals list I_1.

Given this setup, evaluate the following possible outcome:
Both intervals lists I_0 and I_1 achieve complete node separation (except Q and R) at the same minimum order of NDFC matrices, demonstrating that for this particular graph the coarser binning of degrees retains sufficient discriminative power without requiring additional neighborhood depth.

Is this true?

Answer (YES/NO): NO